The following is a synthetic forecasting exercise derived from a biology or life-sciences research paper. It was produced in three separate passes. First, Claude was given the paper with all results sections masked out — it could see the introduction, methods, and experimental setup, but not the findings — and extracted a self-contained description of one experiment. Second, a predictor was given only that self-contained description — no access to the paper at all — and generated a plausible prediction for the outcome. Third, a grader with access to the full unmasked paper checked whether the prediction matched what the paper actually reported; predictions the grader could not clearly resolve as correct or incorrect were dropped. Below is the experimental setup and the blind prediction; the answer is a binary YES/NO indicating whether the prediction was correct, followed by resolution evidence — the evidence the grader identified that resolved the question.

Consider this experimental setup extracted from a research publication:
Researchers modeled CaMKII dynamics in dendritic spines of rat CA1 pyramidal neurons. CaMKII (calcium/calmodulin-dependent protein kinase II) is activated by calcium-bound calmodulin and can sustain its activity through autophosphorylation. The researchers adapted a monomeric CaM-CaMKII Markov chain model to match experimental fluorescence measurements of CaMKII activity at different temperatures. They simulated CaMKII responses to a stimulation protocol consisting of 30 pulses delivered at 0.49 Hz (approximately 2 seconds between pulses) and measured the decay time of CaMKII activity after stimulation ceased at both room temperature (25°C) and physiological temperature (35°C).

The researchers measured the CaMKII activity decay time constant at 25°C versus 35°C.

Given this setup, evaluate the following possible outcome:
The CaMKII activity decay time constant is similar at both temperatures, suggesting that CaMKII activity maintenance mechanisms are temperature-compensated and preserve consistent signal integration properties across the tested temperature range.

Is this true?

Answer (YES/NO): NO